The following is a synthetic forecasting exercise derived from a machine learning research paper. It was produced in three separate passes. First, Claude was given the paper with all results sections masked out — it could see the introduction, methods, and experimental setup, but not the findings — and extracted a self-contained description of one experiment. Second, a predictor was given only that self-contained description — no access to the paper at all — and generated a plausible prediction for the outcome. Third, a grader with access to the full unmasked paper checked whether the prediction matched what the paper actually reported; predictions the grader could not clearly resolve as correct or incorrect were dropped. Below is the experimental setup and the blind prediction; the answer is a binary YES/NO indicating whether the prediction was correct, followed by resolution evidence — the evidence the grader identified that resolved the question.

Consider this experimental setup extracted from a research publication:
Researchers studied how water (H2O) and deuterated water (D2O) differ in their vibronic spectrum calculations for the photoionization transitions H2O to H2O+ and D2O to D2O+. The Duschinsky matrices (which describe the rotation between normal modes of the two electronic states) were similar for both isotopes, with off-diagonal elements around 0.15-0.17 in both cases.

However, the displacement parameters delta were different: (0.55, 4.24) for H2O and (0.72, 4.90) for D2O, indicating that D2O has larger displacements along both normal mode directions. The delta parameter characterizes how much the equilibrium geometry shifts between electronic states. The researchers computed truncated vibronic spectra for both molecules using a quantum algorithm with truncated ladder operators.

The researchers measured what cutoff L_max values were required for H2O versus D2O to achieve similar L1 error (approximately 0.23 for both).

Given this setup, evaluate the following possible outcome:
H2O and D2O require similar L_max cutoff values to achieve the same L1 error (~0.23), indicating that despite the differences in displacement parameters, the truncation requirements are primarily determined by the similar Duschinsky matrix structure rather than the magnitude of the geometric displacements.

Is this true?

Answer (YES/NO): NO